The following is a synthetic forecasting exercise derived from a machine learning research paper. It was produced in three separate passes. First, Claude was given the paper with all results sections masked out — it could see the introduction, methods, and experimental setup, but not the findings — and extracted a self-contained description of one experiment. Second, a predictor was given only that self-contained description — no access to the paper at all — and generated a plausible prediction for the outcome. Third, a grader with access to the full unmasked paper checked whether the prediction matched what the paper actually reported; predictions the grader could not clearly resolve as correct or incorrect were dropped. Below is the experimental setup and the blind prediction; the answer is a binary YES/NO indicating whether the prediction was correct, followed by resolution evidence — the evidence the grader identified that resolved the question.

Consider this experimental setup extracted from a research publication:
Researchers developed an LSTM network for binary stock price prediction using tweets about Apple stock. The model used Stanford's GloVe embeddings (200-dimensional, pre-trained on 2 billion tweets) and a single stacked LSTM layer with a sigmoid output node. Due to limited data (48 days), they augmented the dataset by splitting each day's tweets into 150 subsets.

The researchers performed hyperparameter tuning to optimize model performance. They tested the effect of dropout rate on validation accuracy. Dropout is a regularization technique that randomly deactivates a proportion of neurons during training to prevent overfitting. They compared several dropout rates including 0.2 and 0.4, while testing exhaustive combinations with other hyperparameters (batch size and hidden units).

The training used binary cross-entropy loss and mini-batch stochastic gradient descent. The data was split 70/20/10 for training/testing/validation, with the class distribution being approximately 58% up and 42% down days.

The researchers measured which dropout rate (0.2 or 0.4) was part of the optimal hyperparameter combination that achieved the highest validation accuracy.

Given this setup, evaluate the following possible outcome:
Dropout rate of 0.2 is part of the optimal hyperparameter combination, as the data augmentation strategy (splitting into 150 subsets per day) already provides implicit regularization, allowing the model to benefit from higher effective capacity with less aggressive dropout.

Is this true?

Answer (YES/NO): NO